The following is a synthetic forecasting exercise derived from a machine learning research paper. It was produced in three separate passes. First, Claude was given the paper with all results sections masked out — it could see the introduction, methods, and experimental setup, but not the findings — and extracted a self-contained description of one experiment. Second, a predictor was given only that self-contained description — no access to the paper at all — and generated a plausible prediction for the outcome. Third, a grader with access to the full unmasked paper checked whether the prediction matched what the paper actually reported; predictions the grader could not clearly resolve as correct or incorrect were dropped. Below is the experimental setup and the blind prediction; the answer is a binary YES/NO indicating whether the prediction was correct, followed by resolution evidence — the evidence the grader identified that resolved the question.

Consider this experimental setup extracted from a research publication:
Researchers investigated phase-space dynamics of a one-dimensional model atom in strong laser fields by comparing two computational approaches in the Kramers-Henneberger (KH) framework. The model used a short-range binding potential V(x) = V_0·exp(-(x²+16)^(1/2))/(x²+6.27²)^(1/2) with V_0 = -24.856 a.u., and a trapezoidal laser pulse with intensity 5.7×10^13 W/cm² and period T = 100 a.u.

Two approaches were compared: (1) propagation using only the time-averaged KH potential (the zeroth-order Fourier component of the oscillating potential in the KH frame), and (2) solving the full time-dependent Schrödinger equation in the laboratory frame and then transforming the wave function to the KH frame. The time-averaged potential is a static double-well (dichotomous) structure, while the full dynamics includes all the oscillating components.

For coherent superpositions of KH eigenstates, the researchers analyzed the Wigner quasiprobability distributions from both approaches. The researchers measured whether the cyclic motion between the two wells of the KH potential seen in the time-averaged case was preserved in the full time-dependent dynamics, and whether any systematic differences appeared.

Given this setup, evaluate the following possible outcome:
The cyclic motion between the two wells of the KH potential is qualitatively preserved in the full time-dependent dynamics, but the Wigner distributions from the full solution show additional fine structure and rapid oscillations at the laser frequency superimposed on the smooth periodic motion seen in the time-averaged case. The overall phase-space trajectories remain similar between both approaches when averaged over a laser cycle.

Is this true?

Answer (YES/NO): NO